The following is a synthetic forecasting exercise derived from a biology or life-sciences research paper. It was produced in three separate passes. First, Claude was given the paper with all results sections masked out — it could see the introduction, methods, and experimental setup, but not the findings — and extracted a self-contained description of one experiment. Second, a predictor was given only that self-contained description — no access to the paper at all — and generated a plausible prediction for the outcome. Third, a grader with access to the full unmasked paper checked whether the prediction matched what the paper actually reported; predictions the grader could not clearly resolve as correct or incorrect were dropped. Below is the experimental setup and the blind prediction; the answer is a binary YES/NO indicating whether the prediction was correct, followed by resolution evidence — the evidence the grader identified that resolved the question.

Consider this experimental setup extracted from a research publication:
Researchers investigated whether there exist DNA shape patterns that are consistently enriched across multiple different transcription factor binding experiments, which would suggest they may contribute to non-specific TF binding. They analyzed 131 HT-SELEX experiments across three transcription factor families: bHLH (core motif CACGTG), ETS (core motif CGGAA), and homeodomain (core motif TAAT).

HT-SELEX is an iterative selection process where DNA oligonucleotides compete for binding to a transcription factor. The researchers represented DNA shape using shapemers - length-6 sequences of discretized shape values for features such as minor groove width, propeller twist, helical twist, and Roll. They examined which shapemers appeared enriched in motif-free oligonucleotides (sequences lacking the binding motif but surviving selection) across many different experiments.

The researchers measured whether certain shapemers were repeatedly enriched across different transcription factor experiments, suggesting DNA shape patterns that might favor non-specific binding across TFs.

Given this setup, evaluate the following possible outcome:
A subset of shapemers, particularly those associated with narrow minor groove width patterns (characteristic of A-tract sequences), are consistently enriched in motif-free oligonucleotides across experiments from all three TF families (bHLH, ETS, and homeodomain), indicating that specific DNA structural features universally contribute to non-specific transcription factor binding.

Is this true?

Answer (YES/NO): NO